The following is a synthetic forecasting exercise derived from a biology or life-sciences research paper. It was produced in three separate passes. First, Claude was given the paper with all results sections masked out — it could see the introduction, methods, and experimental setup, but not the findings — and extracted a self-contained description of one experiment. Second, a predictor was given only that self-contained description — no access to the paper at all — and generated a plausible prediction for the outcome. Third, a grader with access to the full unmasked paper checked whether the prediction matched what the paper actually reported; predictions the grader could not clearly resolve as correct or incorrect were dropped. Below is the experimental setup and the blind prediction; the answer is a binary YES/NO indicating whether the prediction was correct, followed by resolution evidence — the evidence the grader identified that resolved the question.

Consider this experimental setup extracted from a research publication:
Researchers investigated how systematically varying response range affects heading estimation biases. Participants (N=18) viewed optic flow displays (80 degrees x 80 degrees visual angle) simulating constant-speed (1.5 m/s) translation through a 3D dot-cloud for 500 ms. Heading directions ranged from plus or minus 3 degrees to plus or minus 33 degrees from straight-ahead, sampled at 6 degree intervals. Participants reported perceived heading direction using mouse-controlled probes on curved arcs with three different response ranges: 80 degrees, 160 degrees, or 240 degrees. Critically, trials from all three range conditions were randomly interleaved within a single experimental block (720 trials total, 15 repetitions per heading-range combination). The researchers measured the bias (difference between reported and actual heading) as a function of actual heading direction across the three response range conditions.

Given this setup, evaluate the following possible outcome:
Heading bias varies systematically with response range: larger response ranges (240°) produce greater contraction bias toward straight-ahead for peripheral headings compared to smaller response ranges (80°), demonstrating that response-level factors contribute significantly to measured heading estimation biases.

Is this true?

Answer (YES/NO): NO